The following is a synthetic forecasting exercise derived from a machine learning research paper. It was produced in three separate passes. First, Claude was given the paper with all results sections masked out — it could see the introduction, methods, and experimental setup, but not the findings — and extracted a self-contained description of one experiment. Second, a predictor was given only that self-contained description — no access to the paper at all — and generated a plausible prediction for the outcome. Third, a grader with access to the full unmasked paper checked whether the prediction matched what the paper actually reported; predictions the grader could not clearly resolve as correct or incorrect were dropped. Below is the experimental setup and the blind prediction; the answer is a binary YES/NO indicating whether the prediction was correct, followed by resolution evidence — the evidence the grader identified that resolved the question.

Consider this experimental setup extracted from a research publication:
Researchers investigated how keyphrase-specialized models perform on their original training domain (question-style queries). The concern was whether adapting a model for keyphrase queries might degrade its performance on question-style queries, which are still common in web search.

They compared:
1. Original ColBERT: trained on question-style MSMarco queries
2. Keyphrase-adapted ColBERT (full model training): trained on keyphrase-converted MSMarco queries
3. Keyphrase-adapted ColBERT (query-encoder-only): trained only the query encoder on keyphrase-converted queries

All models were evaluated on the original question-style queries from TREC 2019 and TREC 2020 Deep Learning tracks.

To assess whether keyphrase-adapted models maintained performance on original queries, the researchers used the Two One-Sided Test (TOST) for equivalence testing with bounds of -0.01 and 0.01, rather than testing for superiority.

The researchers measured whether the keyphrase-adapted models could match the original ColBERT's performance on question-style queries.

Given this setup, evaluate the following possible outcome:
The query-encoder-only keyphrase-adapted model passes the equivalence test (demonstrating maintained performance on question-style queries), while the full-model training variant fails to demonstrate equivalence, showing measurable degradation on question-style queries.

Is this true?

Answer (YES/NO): NO